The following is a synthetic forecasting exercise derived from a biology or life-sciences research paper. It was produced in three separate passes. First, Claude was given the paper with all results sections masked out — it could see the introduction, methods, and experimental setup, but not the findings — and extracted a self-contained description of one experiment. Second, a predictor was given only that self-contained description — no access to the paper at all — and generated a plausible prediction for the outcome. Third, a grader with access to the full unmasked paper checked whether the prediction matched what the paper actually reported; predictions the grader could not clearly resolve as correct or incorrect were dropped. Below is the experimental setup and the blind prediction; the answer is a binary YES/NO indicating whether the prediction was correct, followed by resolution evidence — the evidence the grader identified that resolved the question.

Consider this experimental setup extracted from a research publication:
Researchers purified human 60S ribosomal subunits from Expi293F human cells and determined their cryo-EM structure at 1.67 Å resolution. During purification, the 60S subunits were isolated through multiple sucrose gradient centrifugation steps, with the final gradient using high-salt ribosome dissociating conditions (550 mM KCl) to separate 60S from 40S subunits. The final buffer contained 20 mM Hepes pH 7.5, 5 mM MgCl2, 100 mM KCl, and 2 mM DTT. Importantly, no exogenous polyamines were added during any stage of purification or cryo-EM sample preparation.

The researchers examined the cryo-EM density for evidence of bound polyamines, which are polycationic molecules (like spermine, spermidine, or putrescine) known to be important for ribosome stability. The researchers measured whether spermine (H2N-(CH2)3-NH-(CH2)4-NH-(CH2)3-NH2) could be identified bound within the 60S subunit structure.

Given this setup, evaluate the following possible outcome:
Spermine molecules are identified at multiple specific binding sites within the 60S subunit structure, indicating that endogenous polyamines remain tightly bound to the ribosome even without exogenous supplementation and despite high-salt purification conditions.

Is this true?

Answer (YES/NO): NO